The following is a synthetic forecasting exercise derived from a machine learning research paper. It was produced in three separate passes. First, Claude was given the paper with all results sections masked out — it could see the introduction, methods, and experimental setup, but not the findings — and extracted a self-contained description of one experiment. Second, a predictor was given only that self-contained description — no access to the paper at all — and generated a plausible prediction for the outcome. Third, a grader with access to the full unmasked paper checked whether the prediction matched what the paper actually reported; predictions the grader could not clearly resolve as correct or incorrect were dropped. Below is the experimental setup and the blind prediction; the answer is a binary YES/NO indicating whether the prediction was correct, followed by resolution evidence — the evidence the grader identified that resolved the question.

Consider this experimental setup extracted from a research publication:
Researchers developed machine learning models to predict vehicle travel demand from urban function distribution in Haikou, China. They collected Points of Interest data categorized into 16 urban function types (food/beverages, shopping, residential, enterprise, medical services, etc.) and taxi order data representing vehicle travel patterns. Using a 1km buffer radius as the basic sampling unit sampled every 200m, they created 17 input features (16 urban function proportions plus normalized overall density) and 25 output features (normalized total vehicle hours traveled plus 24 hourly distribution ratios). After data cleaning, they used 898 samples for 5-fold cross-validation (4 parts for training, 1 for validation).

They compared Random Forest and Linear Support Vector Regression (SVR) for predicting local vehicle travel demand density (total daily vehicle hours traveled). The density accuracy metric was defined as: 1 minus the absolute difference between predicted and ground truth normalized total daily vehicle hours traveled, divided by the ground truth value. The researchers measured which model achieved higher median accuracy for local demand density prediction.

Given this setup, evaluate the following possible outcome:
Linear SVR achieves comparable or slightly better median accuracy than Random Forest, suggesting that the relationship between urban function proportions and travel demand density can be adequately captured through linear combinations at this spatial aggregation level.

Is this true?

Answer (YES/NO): NO